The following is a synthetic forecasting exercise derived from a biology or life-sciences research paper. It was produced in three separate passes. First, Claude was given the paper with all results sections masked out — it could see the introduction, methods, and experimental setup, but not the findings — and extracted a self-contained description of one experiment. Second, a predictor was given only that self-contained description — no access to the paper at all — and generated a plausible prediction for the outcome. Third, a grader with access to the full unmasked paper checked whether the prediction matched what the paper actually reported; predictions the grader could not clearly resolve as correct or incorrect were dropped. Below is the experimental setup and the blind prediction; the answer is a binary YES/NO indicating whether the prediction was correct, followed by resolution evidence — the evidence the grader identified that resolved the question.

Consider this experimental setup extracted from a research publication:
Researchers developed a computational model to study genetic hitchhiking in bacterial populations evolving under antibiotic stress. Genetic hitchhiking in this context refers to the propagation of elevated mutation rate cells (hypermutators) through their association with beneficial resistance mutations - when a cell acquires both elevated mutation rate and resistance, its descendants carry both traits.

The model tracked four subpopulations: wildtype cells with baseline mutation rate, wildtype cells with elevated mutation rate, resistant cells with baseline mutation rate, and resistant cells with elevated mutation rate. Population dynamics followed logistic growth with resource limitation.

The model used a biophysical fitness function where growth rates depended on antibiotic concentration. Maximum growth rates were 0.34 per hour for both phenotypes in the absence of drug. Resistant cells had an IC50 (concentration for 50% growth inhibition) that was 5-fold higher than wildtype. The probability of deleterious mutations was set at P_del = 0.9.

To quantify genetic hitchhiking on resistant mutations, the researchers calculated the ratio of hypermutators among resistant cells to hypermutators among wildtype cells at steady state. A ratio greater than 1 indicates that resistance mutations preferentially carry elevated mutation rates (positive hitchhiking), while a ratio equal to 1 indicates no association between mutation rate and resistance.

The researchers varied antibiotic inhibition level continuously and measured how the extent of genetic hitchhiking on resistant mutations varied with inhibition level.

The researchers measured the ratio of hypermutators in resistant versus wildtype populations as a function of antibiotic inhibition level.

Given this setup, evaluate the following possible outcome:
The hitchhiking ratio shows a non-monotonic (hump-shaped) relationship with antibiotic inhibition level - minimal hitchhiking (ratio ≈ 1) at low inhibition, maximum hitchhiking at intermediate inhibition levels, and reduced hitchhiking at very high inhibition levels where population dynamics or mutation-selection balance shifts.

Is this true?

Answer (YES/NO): YES